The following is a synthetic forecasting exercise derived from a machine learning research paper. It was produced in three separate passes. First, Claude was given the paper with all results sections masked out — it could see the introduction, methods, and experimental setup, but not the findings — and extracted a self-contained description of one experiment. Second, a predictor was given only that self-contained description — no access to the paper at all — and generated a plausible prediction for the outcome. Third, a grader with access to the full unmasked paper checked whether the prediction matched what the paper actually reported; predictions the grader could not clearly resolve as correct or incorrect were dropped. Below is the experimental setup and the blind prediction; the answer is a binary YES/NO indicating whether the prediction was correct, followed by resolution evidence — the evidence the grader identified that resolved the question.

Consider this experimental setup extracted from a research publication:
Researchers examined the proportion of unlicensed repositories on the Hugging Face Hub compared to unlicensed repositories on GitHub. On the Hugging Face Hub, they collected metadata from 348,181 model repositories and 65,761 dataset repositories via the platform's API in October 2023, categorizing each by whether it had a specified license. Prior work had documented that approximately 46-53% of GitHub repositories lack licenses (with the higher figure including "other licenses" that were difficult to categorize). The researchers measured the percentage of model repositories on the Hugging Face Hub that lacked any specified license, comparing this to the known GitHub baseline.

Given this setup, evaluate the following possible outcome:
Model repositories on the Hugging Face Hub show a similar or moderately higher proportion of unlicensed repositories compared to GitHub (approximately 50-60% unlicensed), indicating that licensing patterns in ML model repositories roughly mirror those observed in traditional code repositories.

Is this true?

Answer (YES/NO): NO